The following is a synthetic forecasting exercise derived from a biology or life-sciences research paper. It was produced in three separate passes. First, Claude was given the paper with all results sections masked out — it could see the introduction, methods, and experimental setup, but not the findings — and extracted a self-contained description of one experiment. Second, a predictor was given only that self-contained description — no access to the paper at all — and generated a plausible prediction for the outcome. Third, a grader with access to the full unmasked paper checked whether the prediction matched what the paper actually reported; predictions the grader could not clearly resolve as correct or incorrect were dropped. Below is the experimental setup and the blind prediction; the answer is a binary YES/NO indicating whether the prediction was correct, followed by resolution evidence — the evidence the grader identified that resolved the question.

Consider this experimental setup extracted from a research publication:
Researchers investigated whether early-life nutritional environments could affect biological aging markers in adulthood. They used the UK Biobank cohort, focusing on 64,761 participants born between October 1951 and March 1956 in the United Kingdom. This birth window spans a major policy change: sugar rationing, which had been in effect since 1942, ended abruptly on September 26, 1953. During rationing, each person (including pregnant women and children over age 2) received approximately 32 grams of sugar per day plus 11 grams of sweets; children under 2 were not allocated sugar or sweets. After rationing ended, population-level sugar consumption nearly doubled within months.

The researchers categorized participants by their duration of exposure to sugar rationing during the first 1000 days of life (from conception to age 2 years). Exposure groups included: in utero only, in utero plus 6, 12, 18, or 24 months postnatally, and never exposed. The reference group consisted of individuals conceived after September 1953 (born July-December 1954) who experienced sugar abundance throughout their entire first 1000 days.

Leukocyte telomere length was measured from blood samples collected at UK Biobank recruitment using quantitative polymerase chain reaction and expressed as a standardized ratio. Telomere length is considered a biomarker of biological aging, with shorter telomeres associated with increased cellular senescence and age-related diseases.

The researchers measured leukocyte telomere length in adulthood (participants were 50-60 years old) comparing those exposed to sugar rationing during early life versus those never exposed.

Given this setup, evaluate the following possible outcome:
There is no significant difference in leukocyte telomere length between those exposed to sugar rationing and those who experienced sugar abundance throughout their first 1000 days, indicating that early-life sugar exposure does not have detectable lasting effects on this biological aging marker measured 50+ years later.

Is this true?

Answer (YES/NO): NO